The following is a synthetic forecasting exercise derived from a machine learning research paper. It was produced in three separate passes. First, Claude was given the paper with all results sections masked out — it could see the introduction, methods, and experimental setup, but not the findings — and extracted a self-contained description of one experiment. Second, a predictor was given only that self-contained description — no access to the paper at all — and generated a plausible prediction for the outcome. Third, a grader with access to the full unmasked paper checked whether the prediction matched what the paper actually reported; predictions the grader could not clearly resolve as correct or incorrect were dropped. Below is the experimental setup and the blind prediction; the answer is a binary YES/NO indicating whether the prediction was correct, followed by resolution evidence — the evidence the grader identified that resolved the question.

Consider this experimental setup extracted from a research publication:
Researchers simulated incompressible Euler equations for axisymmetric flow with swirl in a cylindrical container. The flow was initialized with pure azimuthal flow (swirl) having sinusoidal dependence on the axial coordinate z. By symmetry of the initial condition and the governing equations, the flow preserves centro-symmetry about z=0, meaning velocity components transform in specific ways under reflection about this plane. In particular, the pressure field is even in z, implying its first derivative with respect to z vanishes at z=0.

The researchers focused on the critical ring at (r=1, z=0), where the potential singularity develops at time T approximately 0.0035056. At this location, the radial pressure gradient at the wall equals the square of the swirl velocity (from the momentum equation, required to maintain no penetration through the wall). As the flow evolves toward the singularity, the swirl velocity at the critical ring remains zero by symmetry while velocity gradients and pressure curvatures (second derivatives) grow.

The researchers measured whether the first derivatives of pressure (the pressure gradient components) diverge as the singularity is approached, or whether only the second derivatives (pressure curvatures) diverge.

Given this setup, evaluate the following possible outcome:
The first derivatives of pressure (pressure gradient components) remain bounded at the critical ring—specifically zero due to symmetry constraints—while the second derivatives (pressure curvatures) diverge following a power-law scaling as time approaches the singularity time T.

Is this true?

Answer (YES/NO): YES